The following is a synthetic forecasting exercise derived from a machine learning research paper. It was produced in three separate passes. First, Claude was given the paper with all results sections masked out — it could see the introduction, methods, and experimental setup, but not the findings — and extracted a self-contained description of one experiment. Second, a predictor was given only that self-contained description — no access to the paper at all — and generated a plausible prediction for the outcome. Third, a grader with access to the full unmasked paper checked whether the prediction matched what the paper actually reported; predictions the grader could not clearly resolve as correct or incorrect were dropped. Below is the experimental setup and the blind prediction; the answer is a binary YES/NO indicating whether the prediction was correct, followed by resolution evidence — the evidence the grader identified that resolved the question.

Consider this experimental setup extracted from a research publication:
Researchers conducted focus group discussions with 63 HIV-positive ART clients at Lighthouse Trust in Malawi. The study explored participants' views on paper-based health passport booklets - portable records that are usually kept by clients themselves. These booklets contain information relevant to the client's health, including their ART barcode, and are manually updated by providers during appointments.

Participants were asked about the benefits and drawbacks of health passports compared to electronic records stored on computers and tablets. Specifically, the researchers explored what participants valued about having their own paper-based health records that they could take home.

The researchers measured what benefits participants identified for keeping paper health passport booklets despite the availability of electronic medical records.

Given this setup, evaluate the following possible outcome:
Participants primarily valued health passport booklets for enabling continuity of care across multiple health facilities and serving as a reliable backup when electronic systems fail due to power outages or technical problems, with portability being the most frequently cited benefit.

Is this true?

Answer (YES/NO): NO